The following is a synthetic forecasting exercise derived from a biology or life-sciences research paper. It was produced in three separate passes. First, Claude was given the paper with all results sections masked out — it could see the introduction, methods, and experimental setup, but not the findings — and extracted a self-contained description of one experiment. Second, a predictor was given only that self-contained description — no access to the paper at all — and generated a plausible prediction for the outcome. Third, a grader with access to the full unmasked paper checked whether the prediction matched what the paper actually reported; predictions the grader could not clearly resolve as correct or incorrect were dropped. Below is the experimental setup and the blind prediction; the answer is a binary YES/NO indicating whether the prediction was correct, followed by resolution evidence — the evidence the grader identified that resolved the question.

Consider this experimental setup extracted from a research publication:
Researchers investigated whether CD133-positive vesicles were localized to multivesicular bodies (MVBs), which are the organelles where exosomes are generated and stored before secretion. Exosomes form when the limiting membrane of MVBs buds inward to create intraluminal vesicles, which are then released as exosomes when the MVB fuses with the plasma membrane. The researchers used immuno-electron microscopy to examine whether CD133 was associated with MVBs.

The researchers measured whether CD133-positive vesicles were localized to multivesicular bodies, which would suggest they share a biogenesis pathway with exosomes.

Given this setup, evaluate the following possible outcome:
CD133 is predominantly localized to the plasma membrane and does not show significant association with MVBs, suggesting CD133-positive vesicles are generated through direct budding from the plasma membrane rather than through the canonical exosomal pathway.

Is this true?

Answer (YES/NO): NO